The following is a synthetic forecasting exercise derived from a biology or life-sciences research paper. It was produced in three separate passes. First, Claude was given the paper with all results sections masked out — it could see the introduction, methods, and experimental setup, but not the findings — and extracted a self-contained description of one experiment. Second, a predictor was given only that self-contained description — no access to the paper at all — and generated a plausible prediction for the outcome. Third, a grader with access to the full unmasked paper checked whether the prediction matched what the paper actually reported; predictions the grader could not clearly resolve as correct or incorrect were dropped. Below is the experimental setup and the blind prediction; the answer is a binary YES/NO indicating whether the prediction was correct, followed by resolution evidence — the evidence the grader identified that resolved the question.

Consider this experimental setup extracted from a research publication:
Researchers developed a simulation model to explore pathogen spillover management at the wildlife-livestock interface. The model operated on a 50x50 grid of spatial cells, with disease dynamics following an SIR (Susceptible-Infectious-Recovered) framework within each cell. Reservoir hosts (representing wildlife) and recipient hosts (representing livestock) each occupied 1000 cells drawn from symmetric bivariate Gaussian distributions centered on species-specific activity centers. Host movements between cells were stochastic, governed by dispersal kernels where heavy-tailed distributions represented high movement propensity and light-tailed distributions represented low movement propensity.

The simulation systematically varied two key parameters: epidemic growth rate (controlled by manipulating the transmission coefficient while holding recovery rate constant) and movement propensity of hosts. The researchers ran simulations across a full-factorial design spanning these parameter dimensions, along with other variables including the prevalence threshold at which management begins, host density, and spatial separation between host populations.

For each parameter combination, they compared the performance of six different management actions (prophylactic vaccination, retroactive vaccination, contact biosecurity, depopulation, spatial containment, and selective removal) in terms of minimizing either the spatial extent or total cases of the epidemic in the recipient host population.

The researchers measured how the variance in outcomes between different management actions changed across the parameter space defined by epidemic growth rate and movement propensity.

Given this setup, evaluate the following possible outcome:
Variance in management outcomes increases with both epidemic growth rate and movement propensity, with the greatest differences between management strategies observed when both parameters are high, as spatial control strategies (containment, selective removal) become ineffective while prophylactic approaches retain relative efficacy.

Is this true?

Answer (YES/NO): NO